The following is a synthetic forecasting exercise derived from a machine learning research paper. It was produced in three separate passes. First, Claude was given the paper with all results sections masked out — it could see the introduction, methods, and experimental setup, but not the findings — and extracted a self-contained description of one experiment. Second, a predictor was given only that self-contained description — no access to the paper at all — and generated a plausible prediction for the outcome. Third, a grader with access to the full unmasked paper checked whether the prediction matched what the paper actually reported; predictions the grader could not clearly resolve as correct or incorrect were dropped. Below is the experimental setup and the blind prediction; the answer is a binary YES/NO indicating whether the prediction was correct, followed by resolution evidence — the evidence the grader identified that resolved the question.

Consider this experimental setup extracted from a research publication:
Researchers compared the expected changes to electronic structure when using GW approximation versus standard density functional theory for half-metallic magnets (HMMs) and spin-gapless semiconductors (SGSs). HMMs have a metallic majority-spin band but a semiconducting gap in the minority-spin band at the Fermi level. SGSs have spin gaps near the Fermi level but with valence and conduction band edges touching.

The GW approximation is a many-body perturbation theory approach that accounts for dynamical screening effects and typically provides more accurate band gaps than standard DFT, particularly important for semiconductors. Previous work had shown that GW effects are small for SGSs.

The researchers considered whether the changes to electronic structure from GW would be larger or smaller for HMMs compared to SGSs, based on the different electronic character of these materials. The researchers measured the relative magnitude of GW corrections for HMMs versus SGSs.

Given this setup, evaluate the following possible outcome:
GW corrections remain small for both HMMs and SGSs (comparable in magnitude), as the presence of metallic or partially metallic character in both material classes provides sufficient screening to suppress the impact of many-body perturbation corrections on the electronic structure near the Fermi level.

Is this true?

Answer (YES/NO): NO